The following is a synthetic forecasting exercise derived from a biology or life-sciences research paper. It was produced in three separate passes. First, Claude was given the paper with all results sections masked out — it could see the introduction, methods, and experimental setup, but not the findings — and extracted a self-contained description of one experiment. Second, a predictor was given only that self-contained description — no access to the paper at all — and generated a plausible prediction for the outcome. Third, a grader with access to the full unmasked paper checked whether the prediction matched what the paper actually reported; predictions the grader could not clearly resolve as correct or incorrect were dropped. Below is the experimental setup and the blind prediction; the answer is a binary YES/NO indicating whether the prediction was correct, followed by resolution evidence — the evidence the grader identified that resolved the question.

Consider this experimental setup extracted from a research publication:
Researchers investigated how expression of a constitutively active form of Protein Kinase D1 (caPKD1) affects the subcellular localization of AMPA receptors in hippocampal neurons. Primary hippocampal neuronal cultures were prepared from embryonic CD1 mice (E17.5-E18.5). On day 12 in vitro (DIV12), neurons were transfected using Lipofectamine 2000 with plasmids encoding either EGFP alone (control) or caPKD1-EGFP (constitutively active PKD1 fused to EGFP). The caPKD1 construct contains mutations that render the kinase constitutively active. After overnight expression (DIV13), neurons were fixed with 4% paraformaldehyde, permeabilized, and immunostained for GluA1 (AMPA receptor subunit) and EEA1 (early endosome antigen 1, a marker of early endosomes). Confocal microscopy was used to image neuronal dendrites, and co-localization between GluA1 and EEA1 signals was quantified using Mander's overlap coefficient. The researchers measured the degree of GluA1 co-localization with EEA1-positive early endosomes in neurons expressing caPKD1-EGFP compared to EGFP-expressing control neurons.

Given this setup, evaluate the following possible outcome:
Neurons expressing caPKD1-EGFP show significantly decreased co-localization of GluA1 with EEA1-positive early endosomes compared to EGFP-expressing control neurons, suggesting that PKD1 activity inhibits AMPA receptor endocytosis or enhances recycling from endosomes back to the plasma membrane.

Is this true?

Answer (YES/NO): NO